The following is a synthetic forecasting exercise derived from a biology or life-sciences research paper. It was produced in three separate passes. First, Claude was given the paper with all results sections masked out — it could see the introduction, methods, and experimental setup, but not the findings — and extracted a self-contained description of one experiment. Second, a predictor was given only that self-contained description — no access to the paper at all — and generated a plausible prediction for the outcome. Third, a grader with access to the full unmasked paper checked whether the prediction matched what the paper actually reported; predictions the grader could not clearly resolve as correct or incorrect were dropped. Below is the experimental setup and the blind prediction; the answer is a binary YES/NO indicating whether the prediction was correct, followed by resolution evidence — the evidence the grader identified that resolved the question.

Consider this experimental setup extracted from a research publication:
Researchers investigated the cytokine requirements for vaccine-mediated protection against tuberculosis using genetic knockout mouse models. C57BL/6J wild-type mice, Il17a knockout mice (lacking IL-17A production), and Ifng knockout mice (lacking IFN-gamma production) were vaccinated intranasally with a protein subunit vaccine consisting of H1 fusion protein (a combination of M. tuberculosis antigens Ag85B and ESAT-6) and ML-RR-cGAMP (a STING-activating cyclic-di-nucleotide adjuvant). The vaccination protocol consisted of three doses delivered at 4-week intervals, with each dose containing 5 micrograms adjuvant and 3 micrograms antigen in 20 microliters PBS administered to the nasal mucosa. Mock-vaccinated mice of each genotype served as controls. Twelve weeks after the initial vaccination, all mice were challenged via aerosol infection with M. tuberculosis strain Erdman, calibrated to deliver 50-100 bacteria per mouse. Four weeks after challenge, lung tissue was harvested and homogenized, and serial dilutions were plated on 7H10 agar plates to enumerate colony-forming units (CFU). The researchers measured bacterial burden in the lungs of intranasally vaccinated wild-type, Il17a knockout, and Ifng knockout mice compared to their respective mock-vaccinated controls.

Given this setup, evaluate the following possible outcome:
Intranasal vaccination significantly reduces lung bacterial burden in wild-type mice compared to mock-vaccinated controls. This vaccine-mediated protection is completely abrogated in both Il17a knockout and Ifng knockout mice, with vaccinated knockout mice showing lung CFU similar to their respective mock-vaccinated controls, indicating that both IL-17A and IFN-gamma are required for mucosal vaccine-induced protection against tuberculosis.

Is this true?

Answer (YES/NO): NO